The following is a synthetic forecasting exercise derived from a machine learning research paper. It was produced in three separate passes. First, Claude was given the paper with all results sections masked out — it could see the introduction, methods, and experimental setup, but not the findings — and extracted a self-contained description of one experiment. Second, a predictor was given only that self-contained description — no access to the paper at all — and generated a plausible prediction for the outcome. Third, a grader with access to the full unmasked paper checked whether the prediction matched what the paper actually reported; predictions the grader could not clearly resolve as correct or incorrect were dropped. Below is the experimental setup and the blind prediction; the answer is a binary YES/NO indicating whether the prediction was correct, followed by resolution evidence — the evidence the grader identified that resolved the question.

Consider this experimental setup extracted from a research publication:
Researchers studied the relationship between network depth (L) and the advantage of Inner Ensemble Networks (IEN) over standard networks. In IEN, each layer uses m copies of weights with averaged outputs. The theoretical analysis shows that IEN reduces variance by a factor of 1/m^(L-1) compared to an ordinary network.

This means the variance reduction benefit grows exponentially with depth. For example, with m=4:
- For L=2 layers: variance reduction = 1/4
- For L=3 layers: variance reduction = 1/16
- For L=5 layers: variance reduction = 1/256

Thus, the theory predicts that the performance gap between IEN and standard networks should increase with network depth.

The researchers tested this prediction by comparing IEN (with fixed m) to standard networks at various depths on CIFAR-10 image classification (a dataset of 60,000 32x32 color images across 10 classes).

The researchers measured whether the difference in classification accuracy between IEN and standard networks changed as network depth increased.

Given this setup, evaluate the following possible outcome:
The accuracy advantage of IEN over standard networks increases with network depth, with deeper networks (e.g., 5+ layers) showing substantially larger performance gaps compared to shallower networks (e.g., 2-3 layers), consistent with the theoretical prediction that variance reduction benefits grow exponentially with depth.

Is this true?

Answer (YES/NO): NO